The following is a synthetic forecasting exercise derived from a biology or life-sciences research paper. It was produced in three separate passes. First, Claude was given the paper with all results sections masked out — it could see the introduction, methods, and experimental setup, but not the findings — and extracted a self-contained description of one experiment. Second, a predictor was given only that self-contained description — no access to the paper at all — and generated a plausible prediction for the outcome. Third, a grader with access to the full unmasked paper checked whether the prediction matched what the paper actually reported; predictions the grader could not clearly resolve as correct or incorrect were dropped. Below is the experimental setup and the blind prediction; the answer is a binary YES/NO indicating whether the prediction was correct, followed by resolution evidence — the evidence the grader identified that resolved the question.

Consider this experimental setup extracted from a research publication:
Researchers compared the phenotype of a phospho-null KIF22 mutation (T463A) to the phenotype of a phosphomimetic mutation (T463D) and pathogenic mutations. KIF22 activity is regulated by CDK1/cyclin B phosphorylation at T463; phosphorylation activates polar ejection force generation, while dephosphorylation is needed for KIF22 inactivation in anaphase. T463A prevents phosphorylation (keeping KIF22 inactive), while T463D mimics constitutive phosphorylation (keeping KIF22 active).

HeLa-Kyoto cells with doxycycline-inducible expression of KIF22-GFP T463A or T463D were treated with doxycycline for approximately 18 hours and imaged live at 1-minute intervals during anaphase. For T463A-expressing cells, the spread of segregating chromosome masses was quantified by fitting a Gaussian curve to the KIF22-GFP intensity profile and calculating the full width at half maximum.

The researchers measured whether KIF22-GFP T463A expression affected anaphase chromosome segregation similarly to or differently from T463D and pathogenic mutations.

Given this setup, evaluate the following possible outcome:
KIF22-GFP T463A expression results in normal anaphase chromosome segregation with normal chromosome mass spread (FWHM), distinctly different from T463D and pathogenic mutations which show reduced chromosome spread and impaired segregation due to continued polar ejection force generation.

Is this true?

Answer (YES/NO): NO